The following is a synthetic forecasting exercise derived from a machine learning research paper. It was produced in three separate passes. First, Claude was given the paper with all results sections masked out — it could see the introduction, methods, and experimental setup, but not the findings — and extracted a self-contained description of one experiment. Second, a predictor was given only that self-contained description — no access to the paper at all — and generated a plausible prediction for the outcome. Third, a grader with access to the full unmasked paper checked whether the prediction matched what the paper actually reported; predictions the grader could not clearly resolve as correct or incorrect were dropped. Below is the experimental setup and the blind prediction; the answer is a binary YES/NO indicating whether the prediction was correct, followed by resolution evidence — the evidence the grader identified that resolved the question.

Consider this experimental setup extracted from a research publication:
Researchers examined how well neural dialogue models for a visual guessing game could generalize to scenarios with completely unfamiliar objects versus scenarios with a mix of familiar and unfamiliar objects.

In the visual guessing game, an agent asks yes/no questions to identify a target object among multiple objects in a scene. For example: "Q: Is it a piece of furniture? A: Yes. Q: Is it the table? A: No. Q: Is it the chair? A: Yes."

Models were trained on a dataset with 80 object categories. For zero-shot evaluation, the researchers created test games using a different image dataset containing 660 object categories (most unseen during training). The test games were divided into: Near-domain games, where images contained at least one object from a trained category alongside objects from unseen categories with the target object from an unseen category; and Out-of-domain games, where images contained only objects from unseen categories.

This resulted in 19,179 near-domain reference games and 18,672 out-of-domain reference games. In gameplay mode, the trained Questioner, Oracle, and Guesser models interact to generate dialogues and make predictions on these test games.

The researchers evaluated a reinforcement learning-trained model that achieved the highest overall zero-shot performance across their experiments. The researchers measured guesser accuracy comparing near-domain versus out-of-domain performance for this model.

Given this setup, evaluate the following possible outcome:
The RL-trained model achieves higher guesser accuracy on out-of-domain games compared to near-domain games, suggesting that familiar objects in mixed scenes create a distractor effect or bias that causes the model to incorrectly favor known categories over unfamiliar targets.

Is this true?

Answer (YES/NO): NO